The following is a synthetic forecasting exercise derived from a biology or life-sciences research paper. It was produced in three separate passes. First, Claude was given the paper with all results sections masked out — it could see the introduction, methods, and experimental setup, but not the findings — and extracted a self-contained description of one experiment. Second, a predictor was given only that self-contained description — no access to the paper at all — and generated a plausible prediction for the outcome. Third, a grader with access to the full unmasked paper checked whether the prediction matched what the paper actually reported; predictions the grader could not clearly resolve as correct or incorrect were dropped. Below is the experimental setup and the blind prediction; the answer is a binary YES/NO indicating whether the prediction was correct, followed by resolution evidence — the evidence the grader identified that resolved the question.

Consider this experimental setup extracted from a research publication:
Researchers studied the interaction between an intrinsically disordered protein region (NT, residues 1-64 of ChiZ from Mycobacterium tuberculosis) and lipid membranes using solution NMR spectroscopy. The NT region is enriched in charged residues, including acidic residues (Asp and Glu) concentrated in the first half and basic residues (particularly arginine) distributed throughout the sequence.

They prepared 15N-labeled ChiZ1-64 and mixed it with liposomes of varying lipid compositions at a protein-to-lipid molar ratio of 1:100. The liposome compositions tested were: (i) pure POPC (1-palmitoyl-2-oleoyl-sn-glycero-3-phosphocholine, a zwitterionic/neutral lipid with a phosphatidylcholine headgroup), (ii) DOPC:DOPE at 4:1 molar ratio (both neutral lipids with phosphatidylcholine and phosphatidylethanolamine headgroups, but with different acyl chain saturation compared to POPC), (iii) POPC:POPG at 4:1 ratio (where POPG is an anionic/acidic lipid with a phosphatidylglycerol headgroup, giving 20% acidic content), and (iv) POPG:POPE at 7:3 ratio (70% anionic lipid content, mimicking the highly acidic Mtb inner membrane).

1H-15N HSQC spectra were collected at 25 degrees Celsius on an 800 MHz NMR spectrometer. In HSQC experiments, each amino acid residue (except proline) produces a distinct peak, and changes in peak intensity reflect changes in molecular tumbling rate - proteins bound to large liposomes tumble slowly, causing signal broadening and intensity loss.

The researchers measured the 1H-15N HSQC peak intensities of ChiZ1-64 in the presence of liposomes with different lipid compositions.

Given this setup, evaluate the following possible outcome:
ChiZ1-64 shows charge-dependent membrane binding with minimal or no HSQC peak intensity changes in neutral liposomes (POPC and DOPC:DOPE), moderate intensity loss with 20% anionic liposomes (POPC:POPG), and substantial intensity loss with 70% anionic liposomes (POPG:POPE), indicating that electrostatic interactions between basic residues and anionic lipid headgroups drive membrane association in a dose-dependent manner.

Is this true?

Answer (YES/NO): NO